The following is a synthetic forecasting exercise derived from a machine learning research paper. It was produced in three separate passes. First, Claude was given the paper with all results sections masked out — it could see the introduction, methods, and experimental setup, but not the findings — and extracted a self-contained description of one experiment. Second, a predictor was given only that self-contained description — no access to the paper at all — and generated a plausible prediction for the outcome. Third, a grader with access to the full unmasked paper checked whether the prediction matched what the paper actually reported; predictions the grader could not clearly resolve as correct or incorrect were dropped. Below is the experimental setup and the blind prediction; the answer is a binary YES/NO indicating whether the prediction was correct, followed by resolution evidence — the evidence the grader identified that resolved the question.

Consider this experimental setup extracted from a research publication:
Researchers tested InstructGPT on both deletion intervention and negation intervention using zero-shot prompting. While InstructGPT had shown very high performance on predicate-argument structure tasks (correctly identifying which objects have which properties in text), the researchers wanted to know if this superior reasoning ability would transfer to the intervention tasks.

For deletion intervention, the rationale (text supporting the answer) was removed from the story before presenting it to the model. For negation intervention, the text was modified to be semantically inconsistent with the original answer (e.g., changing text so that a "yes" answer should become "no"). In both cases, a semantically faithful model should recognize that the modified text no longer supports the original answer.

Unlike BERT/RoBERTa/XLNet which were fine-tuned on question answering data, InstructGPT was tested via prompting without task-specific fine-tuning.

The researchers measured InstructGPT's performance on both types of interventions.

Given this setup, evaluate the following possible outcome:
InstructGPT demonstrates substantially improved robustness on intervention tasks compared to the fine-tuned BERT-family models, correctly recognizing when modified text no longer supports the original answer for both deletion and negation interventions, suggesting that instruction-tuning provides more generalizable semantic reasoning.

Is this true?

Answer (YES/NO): NO